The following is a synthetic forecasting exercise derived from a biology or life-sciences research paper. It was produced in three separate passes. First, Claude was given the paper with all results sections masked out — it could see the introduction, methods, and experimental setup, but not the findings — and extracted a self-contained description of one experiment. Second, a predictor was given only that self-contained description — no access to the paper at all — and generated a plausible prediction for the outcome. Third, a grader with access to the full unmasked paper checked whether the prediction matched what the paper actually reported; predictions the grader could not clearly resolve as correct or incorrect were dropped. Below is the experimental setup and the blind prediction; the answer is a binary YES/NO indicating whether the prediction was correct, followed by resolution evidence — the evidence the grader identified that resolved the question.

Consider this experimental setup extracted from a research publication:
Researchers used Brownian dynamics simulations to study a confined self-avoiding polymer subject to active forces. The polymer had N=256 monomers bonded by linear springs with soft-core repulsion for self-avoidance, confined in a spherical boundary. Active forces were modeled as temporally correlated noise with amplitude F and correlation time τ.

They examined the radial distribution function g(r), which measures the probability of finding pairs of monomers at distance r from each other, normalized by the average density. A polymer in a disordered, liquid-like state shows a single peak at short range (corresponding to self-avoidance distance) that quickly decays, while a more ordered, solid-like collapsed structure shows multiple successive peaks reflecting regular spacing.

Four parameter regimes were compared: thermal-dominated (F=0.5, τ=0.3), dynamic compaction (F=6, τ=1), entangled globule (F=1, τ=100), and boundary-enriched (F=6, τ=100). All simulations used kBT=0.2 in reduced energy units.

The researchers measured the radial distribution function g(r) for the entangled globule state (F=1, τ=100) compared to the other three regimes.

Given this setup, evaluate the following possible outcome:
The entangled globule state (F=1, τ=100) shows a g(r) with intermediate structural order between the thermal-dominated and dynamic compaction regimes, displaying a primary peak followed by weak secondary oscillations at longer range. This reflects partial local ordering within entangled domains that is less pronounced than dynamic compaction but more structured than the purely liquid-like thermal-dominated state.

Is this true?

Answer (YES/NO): NO